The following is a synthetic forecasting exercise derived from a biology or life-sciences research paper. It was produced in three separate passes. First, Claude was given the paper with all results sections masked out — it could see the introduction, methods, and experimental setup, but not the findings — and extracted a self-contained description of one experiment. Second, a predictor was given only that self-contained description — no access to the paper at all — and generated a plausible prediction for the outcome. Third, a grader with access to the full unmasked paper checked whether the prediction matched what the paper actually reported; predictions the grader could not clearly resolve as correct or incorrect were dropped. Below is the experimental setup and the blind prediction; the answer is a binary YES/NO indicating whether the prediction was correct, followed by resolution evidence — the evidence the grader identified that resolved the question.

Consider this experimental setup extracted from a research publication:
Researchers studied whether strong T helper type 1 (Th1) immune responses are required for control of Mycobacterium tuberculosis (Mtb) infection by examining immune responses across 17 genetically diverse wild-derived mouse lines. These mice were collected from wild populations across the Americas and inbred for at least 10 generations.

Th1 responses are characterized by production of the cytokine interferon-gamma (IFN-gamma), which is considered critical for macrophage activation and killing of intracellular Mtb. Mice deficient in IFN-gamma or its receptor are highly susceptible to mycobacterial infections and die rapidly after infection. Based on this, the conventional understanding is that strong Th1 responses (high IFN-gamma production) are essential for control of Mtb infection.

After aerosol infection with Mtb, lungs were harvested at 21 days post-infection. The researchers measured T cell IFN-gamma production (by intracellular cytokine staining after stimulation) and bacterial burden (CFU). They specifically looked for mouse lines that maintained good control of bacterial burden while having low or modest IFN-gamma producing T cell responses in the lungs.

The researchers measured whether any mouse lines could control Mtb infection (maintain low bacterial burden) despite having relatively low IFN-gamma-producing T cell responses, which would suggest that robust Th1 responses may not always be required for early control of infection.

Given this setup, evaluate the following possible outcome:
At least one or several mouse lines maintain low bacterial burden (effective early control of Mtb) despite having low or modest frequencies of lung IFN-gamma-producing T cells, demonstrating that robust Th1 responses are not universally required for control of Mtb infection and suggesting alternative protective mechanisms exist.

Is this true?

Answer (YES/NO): YES